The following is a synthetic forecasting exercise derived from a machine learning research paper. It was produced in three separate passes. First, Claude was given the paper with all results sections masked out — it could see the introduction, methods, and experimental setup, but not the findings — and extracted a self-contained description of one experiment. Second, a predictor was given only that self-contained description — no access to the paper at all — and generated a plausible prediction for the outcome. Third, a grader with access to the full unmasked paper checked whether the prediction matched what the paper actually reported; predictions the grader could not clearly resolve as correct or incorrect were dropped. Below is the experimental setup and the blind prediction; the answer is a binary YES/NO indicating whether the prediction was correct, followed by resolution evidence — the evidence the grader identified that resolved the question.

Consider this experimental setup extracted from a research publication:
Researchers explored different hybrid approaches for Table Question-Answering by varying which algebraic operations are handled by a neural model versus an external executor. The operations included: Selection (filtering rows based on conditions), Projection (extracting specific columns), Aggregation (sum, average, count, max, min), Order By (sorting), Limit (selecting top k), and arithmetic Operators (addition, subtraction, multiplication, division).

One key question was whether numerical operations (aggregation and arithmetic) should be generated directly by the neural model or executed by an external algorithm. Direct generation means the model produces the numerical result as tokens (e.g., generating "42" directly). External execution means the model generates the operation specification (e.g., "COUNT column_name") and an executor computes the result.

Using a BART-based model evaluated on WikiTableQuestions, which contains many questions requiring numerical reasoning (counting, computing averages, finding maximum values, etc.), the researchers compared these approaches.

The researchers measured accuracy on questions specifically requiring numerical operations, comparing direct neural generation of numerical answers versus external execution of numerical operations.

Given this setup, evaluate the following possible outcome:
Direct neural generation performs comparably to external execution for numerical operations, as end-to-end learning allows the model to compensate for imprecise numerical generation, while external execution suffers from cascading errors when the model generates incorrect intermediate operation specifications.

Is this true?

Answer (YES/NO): NO